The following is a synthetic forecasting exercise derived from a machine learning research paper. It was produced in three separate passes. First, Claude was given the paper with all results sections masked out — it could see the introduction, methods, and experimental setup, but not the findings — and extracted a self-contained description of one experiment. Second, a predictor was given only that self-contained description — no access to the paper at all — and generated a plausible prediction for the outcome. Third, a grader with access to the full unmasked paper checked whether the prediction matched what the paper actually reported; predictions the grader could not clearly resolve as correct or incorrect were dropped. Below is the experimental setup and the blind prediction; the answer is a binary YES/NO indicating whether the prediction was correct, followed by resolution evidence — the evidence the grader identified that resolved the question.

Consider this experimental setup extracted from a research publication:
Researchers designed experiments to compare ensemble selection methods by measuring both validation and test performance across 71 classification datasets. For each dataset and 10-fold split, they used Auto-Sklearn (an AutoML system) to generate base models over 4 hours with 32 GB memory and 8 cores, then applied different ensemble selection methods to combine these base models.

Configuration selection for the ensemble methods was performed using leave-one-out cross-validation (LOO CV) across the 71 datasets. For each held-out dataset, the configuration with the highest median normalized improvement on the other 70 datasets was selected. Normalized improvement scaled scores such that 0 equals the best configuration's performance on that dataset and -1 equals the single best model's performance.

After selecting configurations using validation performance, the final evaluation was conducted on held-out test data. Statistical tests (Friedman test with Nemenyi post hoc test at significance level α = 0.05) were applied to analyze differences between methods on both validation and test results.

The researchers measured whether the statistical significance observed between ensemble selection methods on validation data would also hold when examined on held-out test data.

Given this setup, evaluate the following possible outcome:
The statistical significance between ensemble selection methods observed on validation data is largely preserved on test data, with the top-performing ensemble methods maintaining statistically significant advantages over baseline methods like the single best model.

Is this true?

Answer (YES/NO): NO